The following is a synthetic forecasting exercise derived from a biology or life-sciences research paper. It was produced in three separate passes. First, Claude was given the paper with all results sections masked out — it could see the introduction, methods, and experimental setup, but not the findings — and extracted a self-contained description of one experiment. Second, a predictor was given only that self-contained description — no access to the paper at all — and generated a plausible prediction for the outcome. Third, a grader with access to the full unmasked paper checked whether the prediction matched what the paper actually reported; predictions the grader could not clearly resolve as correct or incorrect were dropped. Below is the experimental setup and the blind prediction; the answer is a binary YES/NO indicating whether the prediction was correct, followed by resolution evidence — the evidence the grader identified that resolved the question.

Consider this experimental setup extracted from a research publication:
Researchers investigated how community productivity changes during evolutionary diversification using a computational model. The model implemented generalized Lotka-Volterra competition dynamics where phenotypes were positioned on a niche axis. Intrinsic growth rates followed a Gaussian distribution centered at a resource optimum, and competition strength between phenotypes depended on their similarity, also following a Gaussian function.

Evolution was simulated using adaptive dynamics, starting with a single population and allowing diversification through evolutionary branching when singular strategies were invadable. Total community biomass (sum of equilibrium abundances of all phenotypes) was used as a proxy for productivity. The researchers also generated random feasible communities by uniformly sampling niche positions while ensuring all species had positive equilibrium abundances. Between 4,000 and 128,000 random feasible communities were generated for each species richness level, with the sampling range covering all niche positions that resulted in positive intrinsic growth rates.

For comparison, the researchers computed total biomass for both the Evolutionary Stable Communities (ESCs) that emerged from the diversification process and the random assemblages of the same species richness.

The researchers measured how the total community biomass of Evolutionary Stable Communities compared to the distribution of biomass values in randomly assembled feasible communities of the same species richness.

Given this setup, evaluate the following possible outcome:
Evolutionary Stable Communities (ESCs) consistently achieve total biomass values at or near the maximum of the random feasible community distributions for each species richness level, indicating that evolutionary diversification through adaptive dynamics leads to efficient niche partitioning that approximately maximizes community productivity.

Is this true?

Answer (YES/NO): NO